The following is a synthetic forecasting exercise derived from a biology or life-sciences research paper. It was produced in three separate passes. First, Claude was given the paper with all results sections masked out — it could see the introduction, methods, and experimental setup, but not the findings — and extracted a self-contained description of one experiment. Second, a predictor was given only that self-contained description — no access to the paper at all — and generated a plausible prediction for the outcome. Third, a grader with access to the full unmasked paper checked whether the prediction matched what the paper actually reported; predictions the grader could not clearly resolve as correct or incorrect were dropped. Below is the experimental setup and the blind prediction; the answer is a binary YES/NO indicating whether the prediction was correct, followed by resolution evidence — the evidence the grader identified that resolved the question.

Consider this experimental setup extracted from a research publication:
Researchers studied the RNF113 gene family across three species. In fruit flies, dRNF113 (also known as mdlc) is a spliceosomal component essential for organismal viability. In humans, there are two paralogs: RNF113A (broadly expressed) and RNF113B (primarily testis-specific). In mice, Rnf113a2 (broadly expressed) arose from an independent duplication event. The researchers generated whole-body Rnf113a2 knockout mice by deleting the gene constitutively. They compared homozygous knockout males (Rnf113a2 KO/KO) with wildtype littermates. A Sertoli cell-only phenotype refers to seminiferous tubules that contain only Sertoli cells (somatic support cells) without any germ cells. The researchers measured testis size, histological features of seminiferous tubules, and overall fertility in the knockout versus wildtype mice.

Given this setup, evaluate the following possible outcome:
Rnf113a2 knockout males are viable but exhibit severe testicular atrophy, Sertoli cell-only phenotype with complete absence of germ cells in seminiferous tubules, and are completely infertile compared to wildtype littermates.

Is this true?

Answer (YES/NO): NO